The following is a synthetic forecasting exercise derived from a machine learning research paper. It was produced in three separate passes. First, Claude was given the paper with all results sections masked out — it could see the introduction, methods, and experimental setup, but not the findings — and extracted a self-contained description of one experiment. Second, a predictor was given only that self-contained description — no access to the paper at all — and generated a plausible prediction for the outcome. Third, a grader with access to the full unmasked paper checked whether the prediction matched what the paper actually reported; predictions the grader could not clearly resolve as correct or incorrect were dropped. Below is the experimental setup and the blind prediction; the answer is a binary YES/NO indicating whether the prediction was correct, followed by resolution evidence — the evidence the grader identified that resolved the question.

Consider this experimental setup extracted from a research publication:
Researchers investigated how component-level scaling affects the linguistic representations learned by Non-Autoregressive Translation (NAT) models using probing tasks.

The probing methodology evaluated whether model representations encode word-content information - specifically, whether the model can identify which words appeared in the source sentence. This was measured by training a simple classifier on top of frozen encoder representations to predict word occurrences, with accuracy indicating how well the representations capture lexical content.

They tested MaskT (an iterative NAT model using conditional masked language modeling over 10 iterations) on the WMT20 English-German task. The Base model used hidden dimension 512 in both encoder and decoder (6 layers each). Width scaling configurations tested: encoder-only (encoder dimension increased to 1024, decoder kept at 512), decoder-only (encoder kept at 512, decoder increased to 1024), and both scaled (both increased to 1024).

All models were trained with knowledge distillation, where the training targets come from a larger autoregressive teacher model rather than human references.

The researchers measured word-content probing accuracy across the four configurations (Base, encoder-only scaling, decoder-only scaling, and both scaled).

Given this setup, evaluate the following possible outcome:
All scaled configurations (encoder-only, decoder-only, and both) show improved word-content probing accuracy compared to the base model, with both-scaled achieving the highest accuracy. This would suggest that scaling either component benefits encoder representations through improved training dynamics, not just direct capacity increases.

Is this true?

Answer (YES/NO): NO